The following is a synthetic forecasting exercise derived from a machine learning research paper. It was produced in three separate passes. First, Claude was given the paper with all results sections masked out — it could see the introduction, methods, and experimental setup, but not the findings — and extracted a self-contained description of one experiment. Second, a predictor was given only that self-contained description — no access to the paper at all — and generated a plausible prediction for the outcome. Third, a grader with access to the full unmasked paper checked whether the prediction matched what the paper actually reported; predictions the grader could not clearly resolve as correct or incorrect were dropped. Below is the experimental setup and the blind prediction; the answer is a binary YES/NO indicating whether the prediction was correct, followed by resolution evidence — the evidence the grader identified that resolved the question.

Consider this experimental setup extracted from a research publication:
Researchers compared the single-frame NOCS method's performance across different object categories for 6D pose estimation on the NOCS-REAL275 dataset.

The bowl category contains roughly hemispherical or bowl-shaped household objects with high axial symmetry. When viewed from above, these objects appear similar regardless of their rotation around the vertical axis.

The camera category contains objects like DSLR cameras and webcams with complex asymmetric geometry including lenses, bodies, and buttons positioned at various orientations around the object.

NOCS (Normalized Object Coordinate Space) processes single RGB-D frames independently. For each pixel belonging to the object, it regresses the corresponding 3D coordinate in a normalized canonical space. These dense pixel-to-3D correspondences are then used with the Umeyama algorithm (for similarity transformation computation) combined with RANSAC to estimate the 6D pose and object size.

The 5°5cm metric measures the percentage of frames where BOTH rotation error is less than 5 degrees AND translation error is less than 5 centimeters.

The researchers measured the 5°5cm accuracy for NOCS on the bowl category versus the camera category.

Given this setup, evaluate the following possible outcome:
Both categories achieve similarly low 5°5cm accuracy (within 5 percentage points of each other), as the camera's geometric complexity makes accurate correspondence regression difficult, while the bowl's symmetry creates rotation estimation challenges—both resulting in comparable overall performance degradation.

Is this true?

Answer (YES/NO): NO